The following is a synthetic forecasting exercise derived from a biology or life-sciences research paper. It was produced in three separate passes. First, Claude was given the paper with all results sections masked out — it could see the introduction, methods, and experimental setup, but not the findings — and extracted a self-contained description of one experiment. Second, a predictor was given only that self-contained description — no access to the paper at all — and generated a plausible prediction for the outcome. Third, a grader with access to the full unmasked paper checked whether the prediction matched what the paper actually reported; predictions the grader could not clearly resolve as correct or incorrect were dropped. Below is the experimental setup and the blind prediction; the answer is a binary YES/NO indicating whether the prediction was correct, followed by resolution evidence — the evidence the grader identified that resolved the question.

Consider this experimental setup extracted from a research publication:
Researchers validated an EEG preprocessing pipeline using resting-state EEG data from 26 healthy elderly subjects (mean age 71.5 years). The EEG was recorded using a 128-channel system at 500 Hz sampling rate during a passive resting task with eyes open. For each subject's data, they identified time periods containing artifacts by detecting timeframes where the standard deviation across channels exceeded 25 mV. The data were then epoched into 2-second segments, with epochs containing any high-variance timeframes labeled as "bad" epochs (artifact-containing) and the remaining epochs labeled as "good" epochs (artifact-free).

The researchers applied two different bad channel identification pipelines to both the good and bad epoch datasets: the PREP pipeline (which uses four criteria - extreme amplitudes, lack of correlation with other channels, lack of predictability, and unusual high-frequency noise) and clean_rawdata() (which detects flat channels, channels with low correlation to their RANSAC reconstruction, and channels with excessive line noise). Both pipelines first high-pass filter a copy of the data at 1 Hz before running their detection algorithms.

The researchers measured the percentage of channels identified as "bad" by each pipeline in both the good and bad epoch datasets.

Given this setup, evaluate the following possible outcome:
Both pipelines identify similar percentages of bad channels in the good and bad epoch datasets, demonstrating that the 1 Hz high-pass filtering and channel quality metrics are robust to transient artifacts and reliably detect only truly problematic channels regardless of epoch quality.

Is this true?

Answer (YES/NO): NO